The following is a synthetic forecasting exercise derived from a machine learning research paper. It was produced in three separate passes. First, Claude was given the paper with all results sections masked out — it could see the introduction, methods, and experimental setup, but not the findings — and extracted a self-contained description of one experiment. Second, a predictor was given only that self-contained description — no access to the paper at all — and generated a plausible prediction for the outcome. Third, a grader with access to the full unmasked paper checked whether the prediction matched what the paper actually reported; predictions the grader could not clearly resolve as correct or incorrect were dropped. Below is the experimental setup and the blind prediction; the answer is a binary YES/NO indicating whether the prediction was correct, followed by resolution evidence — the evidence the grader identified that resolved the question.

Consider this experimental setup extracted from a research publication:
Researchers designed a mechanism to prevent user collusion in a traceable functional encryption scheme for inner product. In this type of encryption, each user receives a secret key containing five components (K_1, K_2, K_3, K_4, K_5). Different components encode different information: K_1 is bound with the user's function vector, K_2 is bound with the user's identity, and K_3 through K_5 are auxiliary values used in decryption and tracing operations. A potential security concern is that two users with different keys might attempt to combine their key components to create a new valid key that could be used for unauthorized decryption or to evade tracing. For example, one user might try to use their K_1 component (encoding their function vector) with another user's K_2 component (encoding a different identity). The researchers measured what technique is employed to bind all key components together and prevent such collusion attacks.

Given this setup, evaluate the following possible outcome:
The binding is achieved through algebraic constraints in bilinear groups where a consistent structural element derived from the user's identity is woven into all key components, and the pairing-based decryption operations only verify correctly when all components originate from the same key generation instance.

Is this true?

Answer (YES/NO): NO